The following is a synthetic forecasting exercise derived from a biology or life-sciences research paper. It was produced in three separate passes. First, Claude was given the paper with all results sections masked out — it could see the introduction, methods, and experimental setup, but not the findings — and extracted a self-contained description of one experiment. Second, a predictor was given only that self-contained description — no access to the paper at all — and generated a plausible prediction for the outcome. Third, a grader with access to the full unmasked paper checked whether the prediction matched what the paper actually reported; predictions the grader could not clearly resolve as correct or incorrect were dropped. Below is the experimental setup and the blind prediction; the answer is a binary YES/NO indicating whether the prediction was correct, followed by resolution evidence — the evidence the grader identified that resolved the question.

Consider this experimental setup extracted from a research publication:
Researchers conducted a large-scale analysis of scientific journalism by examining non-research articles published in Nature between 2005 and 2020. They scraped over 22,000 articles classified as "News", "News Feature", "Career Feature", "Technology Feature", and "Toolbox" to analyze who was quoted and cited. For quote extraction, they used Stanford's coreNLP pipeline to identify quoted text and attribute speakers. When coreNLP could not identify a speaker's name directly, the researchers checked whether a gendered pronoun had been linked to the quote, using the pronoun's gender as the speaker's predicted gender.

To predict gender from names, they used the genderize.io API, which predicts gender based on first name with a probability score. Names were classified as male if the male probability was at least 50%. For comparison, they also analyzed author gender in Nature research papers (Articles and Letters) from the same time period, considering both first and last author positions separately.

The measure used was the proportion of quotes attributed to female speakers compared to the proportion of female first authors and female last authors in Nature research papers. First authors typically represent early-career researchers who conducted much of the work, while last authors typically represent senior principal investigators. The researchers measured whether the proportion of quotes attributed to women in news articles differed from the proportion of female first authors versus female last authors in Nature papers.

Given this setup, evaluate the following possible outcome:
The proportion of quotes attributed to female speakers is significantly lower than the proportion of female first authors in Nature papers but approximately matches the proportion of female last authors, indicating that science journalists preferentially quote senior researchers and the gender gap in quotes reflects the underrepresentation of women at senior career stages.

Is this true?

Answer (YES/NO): NO